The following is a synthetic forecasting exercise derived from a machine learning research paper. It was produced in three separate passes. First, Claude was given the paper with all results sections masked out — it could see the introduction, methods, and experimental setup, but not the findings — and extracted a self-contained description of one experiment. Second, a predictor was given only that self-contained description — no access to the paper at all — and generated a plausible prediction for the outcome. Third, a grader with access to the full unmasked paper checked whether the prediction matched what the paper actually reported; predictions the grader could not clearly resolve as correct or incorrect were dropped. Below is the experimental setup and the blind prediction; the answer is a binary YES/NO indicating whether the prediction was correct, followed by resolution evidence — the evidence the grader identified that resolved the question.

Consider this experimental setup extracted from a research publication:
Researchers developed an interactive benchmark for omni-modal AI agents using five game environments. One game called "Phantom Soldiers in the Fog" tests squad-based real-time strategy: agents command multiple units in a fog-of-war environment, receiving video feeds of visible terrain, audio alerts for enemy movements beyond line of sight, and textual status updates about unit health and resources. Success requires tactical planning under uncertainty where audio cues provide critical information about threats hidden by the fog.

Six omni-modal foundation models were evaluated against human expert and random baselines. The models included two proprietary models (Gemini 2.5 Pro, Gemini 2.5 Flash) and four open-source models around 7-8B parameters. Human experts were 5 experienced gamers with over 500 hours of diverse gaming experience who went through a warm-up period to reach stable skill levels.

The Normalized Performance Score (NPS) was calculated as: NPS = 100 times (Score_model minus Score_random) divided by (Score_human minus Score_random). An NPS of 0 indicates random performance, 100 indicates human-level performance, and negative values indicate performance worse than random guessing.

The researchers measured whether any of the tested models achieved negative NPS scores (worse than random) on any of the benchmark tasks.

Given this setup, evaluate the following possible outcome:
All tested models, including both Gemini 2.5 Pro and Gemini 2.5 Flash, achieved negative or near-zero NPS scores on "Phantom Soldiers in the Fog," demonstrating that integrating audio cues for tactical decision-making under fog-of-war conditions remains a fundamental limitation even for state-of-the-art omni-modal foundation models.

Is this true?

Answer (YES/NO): NO